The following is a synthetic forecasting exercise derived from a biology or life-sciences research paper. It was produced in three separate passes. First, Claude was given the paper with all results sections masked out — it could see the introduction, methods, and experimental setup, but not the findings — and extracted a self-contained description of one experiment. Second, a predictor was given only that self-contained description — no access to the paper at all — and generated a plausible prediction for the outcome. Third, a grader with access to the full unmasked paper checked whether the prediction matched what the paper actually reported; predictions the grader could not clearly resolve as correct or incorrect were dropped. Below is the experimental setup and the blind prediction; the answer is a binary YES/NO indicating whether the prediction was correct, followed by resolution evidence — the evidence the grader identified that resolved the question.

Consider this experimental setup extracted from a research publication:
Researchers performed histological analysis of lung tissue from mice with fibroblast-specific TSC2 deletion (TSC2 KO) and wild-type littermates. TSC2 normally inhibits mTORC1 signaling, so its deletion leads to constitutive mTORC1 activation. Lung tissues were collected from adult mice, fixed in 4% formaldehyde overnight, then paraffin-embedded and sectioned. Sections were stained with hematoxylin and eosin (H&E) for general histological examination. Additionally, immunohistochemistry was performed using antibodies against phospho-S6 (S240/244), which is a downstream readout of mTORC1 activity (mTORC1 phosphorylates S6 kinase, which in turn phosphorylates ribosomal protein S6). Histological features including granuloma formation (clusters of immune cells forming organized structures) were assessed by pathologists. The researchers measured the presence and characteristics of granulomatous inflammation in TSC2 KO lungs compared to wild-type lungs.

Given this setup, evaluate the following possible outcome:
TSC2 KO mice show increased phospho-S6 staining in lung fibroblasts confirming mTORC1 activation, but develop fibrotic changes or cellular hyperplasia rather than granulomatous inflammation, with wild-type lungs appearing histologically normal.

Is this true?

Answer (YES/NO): NO